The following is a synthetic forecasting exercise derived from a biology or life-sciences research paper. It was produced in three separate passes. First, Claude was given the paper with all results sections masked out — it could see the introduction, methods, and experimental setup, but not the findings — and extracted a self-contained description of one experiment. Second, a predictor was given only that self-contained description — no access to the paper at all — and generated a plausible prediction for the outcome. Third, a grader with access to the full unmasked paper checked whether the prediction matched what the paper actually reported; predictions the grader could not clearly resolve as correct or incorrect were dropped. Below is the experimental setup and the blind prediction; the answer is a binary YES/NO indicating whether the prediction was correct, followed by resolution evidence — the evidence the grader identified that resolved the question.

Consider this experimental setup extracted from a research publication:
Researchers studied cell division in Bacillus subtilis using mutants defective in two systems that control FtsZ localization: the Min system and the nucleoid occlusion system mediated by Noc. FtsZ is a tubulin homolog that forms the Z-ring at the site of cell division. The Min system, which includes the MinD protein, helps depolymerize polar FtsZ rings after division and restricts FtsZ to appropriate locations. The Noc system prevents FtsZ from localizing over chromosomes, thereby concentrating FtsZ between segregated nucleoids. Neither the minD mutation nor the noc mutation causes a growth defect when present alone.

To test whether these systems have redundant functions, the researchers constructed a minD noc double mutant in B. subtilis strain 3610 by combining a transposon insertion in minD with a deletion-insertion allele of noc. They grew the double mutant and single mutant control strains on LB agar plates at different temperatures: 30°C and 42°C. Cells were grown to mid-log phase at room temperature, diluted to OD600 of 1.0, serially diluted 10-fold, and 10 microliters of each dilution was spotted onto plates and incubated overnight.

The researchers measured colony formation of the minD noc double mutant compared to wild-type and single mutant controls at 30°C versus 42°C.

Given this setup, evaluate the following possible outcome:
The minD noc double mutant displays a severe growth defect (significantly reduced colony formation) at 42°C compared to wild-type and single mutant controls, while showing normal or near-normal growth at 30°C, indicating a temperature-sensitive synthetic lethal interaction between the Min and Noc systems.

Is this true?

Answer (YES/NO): YES